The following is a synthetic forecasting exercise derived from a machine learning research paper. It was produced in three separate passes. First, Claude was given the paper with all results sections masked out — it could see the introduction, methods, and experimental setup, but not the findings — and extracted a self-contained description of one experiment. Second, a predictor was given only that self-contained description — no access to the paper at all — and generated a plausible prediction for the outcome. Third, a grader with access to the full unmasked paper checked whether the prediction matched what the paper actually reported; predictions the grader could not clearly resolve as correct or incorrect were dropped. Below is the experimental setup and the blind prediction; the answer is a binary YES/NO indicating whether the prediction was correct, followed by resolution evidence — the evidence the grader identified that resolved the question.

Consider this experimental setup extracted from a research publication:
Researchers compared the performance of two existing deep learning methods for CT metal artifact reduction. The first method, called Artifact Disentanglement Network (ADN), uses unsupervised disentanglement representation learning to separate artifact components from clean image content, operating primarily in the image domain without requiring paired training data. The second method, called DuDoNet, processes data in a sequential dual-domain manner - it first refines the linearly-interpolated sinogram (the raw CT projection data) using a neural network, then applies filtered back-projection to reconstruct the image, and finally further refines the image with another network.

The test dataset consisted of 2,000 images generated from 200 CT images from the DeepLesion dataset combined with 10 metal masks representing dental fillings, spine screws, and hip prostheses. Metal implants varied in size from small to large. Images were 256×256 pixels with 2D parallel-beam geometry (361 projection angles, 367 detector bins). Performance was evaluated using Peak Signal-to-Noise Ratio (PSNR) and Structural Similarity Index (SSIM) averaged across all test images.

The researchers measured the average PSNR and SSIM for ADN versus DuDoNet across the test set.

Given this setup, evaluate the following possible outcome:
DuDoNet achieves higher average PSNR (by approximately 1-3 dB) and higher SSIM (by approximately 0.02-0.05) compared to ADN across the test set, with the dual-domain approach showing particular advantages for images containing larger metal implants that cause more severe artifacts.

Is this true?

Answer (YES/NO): NO